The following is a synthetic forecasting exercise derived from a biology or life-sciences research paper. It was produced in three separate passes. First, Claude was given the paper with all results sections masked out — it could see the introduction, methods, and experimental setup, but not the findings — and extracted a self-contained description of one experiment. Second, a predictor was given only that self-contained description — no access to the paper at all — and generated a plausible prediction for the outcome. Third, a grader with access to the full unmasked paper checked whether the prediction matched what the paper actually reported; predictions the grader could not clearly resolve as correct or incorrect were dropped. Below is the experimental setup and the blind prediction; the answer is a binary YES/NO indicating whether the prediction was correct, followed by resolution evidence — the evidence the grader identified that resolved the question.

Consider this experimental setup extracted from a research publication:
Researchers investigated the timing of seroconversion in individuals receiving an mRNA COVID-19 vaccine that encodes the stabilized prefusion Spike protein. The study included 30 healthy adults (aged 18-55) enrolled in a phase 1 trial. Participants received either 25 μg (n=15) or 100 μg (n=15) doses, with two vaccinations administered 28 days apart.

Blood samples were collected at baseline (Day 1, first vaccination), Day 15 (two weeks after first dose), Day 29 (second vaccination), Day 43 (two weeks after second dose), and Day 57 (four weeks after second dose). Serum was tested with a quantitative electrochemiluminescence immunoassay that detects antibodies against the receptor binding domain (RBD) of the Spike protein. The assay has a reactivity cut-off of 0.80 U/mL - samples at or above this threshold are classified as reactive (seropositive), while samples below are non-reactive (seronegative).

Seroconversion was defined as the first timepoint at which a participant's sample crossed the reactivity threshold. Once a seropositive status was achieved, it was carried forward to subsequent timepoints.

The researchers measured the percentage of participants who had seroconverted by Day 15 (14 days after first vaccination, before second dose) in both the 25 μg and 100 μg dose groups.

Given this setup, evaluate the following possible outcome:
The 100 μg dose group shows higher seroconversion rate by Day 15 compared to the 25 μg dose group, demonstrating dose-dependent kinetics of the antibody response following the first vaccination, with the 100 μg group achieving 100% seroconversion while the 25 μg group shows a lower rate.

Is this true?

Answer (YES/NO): YES